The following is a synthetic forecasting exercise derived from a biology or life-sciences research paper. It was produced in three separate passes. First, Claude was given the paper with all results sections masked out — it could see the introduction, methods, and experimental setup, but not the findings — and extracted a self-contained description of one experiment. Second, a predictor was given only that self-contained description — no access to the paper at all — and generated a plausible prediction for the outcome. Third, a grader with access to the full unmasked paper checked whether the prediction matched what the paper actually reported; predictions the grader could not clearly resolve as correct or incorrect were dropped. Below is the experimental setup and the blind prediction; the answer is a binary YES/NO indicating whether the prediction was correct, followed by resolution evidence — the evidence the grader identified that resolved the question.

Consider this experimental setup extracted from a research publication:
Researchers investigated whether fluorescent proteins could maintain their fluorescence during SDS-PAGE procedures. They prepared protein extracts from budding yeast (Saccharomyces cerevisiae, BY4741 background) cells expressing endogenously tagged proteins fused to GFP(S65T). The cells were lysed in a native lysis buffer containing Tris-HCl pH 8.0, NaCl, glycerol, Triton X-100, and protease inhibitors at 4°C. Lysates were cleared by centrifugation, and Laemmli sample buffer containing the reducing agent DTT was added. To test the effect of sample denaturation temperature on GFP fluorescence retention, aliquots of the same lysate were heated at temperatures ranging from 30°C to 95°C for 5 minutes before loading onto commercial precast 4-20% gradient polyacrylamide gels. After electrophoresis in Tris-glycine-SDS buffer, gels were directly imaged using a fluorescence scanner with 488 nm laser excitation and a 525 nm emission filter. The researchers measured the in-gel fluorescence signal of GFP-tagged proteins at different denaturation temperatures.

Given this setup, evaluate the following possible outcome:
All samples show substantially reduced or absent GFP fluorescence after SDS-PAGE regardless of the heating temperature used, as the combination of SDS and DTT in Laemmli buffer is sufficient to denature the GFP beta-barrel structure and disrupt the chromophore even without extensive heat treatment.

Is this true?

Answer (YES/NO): NO